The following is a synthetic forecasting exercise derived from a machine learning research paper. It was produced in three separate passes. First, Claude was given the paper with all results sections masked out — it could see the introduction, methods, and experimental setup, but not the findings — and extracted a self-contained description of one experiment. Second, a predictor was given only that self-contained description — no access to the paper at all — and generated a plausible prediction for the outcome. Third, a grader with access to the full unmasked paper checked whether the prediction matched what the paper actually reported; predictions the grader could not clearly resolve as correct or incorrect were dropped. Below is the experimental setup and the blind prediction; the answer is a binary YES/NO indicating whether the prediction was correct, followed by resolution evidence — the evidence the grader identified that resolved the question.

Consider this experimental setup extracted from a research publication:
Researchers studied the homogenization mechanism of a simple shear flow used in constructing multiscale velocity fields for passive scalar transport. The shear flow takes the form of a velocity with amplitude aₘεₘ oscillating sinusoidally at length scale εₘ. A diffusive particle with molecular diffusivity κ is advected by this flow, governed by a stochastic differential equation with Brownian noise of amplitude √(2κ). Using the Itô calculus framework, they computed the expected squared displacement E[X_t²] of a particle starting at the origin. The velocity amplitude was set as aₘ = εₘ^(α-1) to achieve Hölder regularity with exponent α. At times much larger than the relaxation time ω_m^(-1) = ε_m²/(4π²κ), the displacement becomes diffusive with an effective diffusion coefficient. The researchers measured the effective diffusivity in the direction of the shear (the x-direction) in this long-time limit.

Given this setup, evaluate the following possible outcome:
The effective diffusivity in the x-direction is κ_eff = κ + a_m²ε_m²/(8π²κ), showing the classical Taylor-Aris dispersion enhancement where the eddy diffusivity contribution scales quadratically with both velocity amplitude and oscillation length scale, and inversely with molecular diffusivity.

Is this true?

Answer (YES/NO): NO